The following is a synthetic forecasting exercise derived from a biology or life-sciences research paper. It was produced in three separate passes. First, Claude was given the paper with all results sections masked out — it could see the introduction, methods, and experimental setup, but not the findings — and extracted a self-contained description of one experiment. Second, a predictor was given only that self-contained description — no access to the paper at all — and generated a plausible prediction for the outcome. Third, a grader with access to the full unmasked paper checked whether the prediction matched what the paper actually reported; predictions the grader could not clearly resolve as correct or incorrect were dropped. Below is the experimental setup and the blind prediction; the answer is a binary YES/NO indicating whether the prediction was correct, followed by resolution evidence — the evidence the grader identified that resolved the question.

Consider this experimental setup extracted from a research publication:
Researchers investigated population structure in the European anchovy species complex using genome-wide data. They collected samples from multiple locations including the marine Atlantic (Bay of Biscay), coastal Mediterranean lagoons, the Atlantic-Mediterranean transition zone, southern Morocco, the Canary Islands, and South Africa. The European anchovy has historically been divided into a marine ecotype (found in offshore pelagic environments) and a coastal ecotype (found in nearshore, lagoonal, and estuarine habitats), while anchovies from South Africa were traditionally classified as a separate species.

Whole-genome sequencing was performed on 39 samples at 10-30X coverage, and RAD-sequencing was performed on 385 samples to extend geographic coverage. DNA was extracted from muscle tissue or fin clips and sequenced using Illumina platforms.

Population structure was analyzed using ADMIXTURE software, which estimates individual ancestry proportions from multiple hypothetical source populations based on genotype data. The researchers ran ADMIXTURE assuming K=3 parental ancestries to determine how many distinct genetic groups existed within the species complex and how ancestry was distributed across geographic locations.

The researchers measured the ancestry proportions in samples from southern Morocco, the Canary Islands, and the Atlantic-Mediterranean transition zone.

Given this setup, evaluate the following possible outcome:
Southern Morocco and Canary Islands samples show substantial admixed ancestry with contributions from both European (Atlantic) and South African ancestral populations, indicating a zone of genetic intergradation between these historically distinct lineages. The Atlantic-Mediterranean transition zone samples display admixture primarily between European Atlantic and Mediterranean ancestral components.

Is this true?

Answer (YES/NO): NO